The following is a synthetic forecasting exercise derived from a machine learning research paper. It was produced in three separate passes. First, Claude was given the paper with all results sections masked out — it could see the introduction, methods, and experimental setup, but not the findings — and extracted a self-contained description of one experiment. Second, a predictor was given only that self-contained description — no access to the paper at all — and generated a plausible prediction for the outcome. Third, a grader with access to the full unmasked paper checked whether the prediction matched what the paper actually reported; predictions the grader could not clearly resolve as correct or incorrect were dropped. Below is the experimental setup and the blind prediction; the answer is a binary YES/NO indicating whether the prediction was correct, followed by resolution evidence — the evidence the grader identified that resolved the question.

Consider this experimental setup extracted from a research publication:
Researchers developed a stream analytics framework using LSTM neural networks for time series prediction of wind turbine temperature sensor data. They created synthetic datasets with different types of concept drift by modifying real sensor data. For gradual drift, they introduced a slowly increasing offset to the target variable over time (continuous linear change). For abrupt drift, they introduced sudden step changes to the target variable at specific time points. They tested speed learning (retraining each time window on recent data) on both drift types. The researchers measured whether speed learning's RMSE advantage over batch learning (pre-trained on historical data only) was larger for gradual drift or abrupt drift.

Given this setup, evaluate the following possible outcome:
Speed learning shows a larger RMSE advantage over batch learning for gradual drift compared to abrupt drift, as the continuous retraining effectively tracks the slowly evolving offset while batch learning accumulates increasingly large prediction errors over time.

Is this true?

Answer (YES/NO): NO